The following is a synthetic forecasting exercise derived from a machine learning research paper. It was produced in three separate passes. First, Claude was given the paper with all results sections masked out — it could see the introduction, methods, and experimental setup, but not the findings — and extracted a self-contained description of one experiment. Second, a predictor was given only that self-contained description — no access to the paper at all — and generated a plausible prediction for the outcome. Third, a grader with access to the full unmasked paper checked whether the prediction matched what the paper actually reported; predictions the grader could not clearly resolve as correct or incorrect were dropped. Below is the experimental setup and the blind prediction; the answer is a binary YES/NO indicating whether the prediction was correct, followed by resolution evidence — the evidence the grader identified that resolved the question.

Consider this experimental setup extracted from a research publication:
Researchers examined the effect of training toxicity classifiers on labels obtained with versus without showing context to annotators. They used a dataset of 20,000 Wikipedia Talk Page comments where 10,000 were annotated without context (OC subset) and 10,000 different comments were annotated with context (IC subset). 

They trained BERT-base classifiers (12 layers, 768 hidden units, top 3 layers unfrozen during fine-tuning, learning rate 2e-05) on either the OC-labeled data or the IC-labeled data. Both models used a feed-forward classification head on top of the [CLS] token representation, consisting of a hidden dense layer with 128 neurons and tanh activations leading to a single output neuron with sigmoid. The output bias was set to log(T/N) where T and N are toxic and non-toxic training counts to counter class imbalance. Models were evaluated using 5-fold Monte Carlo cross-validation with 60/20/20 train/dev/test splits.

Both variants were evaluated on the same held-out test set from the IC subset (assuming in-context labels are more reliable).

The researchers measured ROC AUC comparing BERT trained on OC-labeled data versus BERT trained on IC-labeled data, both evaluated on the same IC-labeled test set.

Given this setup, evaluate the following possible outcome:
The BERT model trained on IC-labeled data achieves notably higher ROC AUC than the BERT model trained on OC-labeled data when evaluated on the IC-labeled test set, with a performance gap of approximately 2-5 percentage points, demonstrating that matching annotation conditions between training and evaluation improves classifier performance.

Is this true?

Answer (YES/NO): NO